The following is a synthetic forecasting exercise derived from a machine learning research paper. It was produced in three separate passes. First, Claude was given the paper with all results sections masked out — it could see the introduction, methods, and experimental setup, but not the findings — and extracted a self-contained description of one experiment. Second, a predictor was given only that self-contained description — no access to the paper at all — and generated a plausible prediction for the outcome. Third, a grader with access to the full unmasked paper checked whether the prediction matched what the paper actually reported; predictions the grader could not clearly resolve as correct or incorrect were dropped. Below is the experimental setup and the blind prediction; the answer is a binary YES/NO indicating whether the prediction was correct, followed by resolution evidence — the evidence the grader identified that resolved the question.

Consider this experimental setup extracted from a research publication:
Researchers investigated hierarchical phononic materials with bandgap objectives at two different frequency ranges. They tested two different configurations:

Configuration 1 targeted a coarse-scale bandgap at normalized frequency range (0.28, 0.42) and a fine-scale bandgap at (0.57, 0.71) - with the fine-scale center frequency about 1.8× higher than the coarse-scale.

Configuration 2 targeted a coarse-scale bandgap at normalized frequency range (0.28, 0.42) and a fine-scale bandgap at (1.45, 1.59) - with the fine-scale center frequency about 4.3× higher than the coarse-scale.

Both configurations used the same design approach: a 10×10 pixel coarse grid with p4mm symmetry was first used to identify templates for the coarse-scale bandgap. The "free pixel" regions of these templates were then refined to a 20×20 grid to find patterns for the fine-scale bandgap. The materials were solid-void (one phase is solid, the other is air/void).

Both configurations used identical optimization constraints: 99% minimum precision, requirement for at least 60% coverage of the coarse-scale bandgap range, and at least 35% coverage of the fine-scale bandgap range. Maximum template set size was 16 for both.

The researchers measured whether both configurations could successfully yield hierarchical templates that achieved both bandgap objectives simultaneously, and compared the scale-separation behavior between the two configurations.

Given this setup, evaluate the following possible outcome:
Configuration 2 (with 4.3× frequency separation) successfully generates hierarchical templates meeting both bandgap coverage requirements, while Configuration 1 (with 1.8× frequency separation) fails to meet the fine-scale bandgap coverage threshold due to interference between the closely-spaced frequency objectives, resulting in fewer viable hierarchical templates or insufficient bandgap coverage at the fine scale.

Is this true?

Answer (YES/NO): NO